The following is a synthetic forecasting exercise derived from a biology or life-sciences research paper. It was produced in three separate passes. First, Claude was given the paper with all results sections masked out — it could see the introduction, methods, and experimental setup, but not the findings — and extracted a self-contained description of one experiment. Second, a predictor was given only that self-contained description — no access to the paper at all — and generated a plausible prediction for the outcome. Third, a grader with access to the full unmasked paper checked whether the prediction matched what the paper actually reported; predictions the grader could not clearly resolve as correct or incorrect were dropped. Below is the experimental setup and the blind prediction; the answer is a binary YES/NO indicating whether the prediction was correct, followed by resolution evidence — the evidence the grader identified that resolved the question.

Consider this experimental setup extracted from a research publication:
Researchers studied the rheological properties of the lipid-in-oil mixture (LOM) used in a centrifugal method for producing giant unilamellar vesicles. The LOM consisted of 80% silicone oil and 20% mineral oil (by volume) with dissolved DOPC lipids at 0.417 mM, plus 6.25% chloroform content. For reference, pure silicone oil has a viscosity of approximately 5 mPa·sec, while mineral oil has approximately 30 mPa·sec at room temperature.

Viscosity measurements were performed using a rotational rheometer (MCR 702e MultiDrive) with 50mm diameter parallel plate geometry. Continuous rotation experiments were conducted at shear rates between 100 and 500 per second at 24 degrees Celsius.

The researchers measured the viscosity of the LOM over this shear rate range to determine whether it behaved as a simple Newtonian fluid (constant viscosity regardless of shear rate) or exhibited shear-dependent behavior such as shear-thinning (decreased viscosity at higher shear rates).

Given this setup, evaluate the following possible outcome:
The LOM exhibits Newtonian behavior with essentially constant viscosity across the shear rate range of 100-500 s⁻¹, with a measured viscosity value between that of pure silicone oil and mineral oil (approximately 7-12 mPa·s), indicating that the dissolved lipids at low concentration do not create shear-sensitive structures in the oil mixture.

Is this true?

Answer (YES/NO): NO